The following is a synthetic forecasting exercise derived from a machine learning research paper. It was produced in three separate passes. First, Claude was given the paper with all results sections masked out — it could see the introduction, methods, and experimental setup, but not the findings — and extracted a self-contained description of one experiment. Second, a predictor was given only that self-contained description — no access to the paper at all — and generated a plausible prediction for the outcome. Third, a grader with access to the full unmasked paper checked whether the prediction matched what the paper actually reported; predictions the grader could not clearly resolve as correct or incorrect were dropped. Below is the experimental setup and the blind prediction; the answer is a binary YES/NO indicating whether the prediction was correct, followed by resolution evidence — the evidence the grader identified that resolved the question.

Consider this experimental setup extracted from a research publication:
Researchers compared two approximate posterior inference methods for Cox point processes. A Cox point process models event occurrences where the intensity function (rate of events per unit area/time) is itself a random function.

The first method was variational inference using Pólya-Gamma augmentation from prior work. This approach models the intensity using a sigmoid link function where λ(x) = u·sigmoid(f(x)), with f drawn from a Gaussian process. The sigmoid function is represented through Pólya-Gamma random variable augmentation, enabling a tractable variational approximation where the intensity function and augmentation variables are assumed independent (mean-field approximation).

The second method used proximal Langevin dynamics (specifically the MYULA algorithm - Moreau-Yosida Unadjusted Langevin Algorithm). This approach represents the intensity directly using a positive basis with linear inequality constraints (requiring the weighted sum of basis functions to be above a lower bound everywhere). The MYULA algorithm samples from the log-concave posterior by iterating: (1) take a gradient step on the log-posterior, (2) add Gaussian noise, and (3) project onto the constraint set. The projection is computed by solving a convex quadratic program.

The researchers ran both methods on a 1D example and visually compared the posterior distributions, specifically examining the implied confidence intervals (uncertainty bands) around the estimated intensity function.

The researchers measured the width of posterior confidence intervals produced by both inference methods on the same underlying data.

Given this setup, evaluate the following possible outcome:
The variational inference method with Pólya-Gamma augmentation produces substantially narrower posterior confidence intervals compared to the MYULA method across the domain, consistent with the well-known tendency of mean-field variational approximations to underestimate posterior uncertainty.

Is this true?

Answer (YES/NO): NO